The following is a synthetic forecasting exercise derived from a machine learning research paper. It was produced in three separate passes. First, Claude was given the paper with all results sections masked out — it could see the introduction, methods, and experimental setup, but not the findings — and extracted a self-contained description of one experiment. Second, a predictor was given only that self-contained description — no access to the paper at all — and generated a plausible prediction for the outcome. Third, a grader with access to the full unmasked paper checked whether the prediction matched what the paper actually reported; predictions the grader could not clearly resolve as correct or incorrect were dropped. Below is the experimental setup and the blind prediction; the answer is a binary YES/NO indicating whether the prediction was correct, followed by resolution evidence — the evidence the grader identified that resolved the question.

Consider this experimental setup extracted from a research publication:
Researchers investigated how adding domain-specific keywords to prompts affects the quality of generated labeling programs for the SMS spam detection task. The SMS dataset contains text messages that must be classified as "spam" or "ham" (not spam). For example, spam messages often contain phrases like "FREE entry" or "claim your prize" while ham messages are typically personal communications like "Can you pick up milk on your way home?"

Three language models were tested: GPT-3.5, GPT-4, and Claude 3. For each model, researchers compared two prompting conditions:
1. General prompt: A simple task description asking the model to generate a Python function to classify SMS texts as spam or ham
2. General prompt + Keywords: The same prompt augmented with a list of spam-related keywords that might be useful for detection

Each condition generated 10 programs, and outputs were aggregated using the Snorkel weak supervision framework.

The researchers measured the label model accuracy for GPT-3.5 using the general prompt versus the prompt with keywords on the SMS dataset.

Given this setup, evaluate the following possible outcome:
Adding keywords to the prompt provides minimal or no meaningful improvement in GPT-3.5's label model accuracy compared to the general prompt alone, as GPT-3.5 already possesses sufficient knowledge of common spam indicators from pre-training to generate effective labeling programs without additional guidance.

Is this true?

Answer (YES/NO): NO